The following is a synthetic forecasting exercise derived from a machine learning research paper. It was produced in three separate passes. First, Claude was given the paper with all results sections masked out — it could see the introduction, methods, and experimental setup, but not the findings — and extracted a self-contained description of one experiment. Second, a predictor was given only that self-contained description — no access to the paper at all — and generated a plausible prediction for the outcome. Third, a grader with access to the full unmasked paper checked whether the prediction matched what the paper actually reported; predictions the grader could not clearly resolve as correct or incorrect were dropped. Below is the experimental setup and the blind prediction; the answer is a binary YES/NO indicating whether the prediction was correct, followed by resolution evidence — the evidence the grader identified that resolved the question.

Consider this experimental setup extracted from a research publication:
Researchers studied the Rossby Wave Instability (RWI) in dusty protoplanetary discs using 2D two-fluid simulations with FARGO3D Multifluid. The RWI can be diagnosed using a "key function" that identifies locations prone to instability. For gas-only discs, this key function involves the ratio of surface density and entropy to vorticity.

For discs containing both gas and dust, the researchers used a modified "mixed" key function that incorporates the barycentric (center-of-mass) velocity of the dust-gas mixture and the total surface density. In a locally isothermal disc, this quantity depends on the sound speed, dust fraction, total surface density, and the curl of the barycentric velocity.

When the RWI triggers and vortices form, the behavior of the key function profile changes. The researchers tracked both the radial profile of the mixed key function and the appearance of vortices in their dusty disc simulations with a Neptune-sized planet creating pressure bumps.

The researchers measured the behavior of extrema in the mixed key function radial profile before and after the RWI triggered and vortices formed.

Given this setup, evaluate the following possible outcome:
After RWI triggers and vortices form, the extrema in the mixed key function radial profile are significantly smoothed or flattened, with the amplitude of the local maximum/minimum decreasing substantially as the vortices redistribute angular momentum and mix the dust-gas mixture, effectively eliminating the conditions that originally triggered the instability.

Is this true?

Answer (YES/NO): NO